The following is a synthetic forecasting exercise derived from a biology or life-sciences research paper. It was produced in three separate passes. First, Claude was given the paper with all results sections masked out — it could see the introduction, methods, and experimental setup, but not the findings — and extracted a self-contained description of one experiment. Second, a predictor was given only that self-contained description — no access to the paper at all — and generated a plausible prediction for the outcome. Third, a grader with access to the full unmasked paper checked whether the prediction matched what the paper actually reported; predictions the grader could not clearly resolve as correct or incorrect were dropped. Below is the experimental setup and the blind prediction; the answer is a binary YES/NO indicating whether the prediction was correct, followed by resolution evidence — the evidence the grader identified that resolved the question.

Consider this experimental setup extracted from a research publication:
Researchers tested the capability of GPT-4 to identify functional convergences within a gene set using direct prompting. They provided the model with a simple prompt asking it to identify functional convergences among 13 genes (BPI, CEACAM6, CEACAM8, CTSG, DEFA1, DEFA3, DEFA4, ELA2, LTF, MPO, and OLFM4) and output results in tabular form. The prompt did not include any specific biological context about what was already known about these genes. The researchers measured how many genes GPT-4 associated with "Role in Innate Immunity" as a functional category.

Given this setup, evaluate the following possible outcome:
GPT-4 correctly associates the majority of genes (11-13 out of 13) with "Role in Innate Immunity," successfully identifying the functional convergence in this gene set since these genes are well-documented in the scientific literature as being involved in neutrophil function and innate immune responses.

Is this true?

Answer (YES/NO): YES